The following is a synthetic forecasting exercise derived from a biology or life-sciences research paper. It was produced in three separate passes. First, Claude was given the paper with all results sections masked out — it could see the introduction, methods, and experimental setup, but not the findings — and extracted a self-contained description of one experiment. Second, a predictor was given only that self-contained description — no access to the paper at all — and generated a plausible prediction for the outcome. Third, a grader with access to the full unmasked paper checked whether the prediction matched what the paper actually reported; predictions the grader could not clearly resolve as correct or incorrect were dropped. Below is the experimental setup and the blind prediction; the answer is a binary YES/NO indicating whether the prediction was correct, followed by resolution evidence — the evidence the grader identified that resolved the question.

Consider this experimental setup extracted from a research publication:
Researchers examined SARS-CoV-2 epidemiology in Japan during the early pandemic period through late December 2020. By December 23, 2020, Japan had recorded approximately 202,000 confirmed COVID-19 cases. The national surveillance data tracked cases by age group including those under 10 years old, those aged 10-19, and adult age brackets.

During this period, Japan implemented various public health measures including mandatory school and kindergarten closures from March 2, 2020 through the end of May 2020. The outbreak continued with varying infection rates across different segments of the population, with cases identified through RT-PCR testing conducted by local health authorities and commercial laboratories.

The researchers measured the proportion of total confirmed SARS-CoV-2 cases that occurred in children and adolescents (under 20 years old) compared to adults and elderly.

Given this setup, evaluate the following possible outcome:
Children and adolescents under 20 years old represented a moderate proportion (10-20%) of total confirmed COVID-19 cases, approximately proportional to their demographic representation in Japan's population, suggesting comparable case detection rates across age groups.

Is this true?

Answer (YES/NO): NO